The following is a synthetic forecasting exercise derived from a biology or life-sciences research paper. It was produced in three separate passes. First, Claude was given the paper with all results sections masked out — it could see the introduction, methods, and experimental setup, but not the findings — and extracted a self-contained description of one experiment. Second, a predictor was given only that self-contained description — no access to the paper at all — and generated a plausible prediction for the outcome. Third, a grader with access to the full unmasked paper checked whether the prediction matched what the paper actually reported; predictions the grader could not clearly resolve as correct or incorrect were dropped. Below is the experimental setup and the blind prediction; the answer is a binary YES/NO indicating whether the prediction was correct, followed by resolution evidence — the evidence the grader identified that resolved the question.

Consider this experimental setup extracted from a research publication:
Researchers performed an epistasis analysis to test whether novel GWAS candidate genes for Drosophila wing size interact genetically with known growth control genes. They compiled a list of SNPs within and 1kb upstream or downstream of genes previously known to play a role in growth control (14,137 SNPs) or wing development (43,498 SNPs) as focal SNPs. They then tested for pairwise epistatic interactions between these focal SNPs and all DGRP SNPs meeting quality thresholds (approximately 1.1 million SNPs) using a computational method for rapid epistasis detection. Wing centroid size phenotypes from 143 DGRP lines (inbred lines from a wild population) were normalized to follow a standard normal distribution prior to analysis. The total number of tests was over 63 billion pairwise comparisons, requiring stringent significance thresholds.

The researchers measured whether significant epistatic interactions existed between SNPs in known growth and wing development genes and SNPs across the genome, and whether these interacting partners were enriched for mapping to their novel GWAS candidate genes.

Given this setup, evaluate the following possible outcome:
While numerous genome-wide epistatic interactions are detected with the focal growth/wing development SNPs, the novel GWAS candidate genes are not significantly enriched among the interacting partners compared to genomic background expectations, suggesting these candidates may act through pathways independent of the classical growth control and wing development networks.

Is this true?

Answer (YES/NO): NO